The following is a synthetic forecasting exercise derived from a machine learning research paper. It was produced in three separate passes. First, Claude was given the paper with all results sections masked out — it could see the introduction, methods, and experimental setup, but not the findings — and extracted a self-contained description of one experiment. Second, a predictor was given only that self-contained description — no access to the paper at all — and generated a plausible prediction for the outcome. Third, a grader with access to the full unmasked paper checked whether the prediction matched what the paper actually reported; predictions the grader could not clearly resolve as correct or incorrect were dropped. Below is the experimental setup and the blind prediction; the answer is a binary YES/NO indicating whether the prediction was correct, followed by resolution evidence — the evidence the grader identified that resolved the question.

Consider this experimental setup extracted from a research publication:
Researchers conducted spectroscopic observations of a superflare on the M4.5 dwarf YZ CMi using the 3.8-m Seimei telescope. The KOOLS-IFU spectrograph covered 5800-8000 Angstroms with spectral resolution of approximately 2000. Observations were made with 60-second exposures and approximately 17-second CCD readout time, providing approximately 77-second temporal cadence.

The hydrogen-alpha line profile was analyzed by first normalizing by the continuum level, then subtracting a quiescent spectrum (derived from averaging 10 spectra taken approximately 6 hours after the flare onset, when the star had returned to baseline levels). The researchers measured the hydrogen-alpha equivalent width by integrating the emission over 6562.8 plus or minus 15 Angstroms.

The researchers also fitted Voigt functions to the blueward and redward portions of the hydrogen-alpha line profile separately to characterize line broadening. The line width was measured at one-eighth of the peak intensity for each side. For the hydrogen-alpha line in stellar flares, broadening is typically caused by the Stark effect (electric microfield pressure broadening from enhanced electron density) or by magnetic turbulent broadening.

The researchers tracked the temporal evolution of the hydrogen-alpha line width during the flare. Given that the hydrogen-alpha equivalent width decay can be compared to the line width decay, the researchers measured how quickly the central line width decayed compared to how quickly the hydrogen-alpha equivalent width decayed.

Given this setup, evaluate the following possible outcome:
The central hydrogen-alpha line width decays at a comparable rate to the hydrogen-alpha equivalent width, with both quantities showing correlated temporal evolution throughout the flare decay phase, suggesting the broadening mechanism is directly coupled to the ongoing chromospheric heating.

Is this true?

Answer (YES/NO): NO